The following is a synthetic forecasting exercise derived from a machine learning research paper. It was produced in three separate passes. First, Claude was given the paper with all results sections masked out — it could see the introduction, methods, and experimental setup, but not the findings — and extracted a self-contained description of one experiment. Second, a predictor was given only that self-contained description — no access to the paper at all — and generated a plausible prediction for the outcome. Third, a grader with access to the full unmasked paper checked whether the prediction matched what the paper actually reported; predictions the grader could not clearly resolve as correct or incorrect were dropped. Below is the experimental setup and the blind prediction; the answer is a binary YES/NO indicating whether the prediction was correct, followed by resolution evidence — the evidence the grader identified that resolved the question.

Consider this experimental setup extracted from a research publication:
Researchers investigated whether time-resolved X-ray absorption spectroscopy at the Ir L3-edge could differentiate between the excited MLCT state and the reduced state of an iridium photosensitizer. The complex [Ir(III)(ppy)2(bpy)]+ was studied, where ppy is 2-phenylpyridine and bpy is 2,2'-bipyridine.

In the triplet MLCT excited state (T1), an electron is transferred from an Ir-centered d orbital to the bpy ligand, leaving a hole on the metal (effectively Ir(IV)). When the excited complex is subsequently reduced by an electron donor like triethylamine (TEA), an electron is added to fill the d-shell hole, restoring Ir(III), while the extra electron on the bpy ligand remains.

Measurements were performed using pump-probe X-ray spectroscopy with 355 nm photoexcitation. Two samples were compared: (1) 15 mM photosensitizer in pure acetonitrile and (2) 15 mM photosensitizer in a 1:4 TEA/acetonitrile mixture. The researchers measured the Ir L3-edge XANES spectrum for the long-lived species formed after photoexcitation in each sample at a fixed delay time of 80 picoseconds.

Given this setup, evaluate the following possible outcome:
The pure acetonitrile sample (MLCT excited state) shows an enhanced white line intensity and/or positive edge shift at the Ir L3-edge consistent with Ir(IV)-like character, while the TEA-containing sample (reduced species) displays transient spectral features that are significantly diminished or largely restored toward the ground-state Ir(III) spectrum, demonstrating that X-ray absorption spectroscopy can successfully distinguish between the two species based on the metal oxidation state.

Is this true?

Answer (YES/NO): NO